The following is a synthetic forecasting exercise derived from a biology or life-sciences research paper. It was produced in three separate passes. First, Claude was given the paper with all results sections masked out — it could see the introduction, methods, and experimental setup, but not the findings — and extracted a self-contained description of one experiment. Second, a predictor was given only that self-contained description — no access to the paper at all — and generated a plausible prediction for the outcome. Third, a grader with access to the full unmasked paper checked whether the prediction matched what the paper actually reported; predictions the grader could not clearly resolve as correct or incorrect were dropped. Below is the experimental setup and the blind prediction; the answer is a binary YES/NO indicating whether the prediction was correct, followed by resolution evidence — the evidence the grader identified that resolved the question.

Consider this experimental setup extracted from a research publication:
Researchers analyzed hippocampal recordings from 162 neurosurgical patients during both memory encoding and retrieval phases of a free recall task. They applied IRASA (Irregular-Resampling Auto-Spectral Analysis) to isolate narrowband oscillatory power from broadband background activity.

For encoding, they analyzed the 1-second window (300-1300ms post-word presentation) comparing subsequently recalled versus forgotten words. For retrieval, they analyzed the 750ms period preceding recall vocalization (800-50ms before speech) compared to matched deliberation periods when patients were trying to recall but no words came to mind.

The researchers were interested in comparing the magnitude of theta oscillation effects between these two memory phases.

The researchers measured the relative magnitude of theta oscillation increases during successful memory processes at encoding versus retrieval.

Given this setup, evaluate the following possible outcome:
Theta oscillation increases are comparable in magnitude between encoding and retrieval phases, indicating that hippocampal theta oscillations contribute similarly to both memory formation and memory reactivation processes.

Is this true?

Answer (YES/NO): NO